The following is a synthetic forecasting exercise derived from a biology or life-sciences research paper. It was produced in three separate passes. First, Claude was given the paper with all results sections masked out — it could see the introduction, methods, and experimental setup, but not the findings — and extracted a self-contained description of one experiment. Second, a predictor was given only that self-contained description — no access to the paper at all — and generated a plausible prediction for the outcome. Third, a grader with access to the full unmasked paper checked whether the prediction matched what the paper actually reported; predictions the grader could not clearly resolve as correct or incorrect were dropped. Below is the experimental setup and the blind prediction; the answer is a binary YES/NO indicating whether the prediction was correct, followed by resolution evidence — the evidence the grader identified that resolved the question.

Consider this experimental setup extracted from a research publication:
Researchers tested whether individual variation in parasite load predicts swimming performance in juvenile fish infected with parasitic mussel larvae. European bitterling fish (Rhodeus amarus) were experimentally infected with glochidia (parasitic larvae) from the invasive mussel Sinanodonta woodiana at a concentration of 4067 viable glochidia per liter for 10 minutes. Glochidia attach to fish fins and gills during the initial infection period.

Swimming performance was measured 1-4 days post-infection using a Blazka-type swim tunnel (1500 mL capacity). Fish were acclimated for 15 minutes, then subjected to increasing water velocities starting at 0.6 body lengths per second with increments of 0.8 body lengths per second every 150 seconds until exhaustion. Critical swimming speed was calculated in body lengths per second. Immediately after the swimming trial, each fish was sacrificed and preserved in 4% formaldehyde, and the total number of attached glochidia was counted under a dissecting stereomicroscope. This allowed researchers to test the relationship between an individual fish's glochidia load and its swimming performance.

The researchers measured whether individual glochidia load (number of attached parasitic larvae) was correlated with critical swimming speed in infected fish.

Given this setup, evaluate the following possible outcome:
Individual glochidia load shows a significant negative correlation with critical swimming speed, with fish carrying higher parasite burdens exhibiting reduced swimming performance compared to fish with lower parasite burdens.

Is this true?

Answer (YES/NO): YES